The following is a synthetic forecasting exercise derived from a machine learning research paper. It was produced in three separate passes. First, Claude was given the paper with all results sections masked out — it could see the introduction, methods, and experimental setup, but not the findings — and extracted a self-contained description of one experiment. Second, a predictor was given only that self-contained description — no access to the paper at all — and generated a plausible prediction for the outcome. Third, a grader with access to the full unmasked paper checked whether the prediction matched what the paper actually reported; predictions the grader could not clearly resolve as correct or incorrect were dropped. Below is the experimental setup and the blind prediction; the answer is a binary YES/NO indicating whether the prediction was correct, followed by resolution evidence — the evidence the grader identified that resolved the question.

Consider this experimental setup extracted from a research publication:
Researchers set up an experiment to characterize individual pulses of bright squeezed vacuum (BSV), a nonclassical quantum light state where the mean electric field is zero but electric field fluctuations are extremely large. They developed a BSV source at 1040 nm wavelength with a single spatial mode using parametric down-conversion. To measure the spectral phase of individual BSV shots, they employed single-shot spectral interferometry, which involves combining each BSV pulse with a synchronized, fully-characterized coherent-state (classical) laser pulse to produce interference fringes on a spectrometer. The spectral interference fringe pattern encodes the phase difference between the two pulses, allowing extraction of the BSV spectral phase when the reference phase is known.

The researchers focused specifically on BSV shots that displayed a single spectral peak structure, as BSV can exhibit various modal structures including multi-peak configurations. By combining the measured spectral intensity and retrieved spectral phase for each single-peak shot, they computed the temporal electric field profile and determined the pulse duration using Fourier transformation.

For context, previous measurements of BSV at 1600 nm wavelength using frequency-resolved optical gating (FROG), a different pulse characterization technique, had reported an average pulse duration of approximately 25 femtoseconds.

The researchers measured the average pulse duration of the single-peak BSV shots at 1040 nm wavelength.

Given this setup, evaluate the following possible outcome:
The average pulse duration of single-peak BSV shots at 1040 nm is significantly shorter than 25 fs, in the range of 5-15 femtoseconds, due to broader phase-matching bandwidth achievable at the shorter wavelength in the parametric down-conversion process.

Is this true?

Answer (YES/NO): NO